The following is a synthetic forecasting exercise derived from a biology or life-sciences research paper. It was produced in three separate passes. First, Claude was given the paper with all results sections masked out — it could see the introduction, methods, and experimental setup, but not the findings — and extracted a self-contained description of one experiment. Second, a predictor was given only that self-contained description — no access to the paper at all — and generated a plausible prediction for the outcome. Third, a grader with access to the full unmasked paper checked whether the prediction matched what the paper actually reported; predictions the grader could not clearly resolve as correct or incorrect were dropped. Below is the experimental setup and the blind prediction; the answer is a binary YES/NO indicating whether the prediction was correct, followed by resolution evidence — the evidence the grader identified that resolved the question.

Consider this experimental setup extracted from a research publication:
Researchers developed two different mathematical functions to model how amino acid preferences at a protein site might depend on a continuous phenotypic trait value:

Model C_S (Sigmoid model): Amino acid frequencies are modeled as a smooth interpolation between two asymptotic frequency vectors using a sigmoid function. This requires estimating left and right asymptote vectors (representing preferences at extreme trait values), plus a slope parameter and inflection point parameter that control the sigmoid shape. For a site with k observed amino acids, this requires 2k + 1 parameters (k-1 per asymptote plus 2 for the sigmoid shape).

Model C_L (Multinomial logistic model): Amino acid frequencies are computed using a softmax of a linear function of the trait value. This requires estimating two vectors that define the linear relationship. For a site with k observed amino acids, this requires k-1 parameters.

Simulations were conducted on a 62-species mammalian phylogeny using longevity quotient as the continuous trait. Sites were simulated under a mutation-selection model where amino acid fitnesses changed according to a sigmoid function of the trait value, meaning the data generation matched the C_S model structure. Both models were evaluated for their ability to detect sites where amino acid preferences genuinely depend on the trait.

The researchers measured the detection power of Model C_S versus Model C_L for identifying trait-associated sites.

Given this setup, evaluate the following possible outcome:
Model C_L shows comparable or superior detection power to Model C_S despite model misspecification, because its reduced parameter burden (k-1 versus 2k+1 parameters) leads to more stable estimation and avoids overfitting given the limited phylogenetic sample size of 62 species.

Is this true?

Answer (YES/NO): YES